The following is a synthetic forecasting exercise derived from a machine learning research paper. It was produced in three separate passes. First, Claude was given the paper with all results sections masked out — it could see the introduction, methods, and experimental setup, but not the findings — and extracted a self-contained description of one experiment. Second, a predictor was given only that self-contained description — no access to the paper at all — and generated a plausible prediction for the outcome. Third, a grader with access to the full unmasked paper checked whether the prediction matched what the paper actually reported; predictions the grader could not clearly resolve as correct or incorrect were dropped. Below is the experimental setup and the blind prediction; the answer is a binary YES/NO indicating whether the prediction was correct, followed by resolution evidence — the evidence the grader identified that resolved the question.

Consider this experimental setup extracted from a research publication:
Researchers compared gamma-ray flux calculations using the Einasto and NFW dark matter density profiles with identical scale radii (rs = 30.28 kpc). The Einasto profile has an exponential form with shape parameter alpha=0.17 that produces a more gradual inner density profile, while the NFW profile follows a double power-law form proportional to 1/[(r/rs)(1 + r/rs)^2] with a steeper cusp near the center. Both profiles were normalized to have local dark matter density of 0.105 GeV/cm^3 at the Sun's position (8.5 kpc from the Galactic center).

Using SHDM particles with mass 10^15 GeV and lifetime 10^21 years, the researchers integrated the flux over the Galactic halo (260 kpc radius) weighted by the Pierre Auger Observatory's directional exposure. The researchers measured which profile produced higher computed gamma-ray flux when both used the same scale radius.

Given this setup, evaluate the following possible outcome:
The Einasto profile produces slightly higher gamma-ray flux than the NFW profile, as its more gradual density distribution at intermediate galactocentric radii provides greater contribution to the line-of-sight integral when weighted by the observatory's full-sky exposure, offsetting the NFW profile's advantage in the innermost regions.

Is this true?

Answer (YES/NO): YES